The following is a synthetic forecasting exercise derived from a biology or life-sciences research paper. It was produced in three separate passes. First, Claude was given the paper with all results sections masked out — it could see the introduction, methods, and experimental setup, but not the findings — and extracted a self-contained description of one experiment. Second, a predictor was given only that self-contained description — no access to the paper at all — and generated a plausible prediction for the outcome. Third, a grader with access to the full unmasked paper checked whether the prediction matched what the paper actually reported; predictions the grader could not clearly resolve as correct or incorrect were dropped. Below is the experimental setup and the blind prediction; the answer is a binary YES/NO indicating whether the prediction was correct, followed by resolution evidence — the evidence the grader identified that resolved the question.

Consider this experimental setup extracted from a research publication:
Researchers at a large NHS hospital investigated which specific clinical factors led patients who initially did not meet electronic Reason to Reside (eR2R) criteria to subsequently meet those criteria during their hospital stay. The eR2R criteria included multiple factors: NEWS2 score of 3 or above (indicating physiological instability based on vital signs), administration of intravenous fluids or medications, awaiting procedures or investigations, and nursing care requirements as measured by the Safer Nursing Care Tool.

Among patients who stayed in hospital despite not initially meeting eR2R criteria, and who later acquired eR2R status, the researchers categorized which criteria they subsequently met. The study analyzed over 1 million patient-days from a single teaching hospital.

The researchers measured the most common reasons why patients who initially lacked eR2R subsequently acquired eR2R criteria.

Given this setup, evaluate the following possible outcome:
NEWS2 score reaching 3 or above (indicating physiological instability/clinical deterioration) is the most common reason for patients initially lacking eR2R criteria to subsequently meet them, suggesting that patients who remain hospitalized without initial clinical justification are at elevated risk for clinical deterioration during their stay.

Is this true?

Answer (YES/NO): NO